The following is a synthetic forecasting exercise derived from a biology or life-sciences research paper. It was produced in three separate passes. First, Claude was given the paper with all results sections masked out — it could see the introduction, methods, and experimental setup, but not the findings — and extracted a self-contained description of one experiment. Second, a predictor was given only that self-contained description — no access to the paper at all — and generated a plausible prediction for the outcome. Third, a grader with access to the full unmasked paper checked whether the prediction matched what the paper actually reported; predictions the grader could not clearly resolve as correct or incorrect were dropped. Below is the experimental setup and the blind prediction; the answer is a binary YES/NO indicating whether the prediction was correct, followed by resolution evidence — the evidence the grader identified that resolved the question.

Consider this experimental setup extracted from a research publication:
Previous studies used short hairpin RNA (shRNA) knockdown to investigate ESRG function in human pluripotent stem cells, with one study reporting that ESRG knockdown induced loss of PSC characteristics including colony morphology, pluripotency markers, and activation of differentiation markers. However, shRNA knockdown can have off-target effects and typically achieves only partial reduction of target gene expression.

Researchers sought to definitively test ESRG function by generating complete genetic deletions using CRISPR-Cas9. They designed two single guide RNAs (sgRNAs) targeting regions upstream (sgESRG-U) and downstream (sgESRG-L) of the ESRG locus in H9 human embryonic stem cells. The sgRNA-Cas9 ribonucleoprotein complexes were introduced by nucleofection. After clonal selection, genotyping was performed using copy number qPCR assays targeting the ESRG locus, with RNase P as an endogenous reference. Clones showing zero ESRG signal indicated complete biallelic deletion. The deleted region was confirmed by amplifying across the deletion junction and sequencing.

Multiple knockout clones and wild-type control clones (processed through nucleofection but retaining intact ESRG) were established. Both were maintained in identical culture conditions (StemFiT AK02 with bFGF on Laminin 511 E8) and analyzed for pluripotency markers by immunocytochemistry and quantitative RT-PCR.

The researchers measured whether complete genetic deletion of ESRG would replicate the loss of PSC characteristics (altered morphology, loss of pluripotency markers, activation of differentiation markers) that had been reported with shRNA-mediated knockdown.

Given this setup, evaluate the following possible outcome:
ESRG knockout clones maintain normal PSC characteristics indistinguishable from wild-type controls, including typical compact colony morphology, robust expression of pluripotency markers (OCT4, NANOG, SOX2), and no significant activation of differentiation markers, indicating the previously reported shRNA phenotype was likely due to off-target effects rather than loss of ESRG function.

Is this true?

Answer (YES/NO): YES